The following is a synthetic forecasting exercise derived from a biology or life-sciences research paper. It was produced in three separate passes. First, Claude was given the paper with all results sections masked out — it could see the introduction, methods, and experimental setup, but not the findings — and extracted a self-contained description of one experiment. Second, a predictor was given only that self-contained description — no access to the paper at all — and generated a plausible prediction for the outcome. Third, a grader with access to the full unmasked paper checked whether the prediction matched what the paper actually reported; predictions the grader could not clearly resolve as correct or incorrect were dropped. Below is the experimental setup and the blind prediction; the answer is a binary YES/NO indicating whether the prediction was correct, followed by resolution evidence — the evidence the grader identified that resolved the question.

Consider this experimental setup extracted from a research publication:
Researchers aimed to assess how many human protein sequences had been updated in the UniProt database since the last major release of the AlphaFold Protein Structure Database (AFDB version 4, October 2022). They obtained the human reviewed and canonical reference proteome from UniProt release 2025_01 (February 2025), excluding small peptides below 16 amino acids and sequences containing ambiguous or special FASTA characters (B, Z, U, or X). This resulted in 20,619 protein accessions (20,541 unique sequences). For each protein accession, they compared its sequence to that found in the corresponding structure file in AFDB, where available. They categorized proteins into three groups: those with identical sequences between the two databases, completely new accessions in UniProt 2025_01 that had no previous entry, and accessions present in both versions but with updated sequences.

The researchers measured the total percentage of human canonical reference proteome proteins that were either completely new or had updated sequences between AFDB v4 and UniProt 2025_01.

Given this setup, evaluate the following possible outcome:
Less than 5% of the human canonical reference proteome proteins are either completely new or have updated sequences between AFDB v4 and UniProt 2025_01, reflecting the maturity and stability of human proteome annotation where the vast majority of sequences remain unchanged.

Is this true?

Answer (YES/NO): YES